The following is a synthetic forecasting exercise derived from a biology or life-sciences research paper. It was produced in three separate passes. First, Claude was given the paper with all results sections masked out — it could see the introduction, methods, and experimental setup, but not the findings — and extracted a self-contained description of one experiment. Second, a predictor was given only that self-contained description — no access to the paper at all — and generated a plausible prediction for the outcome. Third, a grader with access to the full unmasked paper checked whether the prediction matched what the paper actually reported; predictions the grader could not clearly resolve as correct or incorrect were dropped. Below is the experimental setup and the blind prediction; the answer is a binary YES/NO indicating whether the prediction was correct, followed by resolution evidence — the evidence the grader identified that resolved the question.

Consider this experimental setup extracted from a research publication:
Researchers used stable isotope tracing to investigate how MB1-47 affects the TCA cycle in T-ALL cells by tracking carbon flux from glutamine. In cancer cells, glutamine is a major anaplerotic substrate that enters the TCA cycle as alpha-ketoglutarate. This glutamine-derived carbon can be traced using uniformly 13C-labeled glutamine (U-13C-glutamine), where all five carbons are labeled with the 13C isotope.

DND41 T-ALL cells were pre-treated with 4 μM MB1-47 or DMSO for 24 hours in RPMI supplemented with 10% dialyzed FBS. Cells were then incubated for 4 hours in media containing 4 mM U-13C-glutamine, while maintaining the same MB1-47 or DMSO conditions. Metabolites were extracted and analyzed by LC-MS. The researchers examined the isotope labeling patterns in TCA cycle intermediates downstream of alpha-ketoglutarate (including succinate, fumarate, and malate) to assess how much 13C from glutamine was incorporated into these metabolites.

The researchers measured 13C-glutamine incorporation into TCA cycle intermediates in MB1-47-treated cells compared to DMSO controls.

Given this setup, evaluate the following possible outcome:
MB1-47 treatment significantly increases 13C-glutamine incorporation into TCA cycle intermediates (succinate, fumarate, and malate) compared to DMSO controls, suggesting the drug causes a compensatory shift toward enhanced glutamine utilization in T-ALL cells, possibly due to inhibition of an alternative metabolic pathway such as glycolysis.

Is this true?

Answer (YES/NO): NO